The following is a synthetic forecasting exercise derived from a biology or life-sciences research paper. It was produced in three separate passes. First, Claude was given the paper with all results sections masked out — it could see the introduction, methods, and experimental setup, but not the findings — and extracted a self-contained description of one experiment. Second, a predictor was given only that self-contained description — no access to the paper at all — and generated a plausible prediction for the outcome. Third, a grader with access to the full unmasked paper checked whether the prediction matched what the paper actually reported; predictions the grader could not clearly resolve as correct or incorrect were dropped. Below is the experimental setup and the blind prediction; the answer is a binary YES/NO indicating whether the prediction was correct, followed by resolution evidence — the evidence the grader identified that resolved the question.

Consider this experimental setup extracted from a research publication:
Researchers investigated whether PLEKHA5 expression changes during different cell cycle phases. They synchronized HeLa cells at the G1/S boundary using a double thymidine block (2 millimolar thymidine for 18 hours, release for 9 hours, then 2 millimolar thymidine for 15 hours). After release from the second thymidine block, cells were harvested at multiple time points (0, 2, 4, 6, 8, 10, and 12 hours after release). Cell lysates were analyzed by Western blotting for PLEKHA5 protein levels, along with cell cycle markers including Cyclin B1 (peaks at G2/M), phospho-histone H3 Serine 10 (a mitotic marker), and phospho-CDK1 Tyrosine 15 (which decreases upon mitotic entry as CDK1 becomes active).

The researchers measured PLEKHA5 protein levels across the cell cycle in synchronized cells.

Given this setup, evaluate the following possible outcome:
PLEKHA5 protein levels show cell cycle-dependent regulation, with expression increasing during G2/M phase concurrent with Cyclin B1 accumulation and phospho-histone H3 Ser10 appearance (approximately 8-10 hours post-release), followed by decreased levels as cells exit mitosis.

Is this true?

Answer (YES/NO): NO